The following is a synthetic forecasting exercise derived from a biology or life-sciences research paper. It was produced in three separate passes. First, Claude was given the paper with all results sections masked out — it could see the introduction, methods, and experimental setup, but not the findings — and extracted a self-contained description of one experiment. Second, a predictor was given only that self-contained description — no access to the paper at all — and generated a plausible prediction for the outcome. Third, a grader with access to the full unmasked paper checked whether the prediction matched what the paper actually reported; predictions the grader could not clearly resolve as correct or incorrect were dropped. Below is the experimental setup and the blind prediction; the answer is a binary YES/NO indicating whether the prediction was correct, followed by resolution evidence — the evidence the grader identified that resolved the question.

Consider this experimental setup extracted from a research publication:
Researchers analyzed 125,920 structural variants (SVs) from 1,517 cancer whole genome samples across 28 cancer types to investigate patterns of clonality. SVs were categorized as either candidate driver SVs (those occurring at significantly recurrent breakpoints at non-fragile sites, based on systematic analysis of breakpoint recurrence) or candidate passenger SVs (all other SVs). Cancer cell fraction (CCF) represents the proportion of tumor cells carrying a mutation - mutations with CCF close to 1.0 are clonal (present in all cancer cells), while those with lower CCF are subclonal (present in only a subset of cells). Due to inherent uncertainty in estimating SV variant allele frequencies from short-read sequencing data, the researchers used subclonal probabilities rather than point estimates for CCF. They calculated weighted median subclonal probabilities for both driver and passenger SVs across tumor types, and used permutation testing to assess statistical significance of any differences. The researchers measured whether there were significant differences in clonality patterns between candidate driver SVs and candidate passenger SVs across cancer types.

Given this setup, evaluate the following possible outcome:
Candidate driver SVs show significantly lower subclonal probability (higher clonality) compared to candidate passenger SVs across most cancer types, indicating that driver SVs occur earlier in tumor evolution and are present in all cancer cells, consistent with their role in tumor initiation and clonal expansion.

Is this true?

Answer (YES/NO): NO